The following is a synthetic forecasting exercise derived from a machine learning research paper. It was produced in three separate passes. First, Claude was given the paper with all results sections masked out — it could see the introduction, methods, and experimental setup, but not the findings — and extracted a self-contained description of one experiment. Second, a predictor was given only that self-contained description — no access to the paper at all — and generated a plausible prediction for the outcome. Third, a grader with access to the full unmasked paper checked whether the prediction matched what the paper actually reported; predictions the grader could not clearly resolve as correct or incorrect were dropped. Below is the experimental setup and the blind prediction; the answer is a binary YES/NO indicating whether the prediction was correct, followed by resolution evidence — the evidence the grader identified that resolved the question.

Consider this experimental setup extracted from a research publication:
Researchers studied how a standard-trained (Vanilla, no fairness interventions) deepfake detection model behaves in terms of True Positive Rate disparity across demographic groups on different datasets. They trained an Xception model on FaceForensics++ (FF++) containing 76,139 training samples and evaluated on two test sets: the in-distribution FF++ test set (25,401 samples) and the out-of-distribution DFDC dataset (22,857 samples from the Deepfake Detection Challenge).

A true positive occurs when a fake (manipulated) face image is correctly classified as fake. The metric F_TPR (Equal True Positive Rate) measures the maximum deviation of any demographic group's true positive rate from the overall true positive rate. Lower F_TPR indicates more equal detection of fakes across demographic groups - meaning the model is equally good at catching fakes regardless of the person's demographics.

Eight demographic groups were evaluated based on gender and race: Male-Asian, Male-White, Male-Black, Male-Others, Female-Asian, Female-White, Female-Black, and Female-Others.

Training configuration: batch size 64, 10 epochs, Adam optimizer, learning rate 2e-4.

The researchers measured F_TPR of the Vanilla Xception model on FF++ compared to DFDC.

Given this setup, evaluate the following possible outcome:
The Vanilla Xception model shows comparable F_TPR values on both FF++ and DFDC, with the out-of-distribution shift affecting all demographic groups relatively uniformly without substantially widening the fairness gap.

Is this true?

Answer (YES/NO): NO